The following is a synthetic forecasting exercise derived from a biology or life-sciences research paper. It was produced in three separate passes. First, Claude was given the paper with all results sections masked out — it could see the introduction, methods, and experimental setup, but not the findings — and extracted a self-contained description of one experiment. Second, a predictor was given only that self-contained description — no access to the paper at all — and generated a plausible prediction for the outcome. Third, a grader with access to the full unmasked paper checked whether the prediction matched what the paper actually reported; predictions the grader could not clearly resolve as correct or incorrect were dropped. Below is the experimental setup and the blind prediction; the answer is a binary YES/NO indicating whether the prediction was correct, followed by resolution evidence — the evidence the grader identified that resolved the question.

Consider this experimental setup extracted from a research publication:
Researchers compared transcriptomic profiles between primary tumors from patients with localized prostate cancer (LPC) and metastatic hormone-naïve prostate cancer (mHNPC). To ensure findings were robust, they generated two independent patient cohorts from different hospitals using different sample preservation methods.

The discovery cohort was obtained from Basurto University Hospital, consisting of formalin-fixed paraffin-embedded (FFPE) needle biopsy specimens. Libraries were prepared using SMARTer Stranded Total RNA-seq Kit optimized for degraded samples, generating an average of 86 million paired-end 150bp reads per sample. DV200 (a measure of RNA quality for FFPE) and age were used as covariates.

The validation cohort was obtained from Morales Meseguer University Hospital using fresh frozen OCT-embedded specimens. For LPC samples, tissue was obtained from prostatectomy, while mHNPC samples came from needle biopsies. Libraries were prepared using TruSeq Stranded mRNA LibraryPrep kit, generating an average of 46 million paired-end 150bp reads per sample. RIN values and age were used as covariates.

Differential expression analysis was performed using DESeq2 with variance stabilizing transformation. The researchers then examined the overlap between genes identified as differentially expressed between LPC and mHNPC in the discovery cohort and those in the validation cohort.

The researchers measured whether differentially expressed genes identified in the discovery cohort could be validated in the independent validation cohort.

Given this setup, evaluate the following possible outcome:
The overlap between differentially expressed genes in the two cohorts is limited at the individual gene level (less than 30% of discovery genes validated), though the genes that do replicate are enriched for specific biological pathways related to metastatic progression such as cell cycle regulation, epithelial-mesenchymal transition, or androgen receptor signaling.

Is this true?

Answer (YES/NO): NO